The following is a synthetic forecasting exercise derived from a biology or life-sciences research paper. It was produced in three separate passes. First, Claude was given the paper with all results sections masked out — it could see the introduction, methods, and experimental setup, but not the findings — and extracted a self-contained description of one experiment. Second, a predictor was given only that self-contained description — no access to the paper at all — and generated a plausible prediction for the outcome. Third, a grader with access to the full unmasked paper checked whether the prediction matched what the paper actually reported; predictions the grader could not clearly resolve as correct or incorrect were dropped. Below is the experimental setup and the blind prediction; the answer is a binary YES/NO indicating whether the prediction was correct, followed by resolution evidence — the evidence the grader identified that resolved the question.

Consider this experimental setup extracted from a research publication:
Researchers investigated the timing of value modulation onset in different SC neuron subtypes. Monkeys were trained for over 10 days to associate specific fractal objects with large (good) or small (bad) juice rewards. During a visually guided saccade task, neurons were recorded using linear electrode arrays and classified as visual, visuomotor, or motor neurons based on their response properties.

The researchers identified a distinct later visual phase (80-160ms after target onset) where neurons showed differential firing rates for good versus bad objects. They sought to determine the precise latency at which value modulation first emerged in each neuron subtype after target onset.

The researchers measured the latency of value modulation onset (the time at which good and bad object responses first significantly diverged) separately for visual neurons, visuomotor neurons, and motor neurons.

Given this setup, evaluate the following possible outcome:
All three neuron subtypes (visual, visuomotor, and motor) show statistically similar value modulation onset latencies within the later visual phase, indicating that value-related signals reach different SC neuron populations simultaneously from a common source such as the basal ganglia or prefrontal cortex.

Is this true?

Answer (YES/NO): YES